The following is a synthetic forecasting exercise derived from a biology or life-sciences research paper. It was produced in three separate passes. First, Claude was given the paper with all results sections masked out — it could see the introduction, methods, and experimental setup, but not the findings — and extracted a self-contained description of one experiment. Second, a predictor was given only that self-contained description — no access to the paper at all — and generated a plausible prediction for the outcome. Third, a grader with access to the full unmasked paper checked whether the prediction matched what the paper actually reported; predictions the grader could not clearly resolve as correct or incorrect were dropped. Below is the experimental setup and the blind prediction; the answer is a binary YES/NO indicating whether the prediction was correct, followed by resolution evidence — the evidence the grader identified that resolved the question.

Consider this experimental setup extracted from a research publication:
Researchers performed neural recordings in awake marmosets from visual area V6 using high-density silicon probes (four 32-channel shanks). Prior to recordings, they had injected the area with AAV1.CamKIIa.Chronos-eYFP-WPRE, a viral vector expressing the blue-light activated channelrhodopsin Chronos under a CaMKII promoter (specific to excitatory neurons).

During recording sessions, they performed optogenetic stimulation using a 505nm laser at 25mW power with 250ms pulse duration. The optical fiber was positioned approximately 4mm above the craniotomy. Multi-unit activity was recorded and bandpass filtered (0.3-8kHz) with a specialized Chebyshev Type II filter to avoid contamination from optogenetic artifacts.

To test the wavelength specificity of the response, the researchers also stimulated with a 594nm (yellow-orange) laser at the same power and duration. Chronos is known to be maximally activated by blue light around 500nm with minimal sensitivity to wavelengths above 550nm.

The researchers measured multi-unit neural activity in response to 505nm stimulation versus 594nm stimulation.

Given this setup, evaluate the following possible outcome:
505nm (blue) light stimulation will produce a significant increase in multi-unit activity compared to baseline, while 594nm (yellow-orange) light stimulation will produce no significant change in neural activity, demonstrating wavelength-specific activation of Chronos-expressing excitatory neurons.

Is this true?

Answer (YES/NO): YES